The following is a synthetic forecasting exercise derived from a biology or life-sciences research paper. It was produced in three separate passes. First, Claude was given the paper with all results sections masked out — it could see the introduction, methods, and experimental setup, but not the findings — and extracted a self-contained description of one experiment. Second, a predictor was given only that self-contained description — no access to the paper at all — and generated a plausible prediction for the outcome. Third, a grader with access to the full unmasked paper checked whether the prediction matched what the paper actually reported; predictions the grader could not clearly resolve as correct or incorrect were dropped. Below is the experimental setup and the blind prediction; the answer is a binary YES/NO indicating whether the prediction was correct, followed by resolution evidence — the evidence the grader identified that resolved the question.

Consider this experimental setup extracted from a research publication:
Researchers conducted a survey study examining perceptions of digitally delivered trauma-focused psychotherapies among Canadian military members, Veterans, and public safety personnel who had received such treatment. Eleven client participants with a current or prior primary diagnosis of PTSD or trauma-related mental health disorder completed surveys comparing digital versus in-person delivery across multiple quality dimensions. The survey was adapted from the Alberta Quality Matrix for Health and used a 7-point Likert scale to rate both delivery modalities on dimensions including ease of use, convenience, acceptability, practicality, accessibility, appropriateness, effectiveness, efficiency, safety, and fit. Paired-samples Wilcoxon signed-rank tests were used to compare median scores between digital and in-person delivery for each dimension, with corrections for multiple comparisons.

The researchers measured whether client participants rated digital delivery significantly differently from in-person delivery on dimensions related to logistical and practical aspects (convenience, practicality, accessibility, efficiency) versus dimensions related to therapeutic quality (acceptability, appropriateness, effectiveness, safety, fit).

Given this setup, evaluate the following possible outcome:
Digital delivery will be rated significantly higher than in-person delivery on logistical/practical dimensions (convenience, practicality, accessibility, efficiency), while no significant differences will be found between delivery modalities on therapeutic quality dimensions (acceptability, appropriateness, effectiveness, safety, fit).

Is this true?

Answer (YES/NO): YES